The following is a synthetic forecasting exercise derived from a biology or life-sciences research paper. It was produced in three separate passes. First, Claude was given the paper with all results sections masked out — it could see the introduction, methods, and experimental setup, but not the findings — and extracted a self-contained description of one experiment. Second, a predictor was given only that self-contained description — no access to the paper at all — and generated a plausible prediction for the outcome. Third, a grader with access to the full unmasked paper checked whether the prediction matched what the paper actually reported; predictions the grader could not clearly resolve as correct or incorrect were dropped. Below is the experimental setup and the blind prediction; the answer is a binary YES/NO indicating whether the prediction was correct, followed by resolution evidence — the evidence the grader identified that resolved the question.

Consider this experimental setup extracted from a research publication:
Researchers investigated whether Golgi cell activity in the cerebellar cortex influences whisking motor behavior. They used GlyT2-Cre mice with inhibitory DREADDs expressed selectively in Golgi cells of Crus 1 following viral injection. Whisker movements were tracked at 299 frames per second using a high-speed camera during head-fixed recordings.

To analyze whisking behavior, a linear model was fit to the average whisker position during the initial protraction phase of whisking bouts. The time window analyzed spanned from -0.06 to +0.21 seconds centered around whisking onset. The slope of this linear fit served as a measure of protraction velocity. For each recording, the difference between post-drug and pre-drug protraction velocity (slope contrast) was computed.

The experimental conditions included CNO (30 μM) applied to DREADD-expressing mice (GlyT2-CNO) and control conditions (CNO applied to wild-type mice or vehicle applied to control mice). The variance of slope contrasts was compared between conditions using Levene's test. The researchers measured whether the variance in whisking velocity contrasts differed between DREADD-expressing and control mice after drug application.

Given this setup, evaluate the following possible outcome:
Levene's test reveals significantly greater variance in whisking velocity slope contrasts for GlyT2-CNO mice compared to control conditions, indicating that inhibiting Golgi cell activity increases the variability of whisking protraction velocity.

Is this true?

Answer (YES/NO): YES